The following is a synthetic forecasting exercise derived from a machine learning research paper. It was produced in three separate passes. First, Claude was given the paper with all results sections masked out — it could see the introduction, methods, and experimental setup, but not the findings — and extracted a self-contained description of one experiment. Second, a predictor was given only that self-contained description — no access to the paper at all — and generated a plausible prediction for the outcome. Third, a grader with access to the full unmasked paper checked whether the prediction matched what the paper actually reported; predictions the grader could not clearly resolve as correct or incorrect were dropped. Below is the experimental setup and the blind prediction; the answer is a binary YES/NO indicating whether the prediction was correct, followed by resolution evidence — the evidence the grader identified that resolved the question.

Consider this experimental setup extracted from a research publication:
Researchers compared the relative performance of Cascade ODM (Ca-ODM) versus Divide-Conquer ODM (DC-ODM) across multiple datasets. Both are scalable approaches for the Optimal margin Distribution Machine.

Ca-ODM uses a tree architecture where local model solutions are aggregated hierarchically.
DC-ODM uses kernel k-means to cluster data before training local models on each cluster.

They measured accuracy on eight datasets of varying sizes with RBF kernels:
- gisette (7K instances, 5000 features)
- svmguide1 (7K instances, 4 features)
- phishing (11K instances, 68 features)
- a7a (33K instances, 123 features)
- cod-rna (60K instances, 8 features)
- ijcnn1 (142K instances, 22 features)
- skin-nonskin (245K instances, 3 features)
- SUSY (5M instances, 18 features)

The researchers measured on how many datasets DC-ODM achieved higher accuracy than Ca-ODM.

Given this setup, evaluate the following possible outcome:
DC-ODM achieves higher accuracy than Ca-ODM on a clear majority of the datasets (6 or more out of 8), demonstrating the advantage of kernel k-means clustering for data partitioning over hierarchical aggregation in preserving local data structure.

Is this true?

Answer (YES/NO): YES